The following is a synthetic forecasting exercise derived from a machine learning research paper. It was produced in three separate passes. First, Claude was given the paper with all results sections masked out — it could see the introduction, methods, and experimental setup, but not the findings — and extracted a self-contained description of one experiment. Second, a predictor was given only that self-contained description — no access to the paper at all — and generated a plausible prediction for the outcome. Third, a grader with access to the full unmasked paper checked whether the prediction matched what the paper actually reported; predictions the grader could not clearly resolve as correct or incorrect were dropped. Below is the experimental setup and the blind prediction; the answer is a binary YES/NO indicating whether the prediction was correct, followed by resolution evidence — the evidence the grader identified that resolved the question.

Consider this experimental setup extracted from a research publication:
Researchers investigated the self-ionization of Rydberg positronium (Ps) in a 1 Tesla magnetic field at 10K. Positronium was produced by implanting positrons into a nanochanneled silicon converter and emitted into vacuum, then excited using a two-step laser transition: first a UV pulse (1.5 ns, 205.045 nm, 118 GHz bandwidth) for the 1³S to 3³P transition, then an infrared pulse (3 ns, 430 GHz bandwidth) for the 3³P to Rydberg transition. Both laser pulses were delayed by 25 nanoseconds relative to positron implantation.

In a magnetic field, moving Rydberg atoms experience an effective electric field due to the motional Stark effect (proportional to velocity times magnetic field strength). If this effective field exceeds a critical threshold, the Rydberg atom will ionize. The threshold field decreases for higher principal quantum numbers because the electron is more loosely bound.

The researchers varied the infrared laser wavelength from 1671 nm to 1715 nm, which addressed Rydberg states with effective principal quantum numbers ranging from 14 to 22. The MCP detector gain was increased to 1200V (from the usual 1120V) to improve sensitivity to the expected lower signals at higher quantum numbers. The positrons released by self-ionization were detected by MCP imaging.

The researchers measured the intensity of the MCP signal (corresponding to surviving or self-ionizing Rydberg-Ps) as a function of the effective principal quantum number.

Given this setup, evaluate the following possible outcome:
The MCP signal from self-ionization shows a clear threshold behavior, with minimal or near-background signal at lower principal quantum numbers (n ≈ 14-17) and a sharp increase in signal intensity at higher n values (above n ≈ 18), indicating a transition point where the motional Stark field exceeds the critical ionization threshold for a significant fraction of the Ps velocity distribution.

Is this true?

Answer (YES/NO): NO